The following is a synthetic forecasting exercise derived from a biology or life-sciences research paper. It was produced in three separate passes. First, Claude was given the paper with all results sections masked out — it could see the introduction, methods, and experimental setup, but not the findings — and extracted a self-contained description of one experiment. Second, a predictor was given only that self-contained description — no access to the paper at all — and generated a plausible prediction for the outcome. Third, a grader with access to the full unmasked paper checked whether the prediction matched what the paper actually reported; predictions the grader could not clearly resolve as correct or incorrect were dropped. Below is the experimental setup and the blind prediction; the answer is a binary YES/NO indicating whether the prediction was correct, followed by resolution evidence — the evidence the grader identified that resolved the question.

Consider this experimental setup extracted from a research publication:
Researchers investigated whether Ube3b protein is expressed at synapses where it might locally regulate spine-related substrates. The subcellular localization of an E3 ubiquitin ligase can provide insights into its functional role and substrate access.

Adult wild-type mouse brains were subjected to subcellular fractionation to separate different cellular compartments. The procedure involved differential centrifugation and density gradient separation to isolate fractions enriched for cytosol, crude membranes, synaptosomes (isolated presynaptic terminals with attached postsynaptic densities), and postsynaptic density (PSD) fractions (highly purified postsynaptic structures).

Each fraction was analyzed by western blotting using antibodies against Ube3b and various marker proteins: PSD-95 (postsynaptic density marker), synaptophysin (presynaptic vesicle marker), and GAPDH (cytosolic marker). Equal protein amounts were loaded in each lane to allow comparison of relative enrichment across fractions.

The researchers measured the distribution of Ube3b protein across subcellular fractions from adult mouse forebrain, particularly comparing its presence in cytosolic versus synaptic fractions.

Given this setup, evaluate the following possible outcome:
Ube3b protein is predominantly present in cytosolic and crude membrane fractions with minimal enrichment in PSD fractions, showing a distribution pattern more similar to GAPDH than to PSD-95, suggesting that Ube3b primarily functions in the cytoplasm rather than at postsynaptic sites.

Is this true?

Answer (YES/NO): NO